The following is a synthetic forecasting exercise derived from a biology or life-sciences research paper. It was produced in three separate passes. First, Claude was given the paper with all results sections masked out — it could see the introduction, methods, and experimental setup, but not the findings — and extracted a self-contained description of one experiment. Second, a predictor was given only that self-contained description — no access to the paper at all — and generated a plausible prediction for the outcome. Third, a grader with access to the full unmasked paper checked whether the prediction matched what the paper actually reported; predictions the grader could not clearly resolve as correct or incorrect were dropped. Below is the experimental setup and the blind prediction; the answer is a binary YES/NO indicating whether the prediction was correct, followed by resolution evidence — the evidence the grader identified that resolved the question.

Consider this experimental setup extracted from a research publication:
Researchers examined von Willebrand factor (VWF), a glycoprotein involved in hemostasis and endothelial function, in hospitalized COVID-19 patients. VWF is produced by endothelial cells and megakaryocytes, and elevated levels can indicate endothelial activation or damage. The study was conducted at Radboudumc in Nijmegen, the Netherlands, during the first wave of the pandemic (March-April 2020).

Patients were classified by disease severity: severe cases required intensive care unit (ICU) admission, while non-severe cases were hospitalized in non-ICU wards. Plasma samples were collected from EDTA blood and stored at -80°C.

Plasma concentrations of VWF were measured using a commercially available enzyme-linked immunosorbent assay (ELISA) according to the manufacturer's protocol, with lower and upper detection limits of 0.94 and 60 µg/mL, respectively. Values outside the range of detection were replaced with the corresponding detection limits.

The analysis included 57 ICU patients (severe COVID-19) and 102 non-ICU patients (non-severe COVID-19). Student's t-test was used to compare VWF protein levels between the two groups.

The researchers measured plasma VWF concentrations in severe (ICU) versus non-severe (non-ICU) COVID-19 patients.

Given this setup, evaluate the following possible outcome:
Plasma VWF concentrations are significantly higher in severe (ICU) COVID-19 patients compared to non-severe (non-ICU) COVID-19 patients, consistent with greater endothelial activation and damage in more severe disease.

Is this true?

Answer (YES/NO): YES